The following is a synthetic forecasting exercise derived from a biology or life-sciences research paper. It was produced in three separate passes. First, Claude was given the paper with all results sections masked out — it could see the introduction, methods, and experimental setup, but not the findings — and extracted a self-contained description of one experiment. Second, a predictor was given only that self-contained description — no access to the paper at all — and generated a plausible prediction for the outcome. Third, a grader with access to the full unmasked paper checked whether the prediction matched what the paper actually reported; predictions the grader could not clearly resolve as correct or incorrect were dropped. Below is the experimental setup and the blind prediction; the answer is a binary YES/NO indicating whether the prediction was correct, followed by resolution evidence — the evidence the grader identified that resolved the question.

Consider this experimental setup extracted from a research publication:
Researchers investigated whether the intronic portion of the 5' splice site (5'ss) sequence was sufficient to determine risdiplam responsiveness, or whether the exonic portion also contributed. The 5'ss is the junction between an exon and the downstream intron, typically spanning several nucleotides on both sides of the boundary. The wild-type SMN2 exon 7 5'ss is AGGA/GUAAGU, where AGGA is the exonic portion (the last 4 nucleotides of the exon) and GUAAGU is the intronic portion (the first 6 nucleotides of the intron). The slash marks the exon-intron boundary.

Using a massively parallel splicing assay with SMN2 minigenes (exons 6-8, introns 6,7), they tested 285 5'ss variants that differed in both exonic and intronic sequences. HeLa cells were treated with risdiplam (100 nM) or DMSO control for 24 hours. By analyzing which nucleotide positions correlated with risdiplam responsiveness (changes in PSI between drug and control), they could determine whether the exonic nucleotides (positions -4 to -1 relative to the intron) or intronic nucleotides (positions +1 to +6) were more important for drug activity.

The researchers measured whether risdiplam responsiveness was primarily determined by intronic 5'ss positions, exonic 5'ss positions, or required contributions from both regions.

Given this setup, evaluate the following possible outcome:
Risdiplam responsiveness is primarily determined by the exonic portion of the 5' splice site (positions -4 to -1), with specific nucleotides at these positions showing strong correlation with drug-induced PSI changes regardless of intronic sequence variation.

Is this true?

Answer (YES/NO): NO